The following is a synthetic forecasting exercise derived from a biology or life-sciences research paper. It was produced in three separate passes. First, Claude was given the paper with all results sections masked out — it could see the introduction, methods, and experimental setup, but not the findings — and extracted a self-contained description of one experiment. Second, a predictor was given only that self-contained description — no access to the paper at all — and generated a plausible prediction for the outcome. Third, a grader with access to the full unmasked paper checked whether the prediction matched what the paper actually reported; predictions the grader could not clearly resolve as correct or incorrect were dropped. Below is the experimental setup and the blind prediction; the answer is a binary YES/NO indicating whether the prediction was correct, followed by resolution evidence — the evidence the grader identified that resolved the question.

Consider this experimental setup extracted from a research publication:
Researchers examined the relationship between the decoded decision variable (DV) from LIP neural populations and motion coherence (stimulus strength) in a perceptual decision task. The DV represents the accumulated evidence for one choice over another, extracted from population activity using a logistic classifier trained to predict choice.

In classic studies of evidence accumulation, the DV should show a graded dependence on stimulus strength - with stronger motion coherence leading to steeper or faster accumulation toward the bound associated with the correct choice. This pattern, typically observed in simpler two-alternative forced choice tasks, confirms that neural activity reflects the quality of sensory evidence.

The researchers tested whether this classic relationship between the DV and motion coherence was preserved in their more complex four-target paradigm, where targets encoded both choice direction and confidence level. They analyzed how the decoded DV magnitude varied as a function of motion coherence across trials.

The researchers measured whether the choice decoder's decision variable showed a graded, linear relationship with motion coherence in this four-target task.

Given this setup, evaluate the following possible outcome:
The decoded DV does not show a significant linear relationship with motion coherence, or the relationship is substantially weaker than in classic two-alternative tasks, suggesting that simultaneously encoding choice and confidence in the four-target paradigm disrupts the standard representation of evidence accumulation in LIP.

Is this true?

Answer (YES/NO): NO